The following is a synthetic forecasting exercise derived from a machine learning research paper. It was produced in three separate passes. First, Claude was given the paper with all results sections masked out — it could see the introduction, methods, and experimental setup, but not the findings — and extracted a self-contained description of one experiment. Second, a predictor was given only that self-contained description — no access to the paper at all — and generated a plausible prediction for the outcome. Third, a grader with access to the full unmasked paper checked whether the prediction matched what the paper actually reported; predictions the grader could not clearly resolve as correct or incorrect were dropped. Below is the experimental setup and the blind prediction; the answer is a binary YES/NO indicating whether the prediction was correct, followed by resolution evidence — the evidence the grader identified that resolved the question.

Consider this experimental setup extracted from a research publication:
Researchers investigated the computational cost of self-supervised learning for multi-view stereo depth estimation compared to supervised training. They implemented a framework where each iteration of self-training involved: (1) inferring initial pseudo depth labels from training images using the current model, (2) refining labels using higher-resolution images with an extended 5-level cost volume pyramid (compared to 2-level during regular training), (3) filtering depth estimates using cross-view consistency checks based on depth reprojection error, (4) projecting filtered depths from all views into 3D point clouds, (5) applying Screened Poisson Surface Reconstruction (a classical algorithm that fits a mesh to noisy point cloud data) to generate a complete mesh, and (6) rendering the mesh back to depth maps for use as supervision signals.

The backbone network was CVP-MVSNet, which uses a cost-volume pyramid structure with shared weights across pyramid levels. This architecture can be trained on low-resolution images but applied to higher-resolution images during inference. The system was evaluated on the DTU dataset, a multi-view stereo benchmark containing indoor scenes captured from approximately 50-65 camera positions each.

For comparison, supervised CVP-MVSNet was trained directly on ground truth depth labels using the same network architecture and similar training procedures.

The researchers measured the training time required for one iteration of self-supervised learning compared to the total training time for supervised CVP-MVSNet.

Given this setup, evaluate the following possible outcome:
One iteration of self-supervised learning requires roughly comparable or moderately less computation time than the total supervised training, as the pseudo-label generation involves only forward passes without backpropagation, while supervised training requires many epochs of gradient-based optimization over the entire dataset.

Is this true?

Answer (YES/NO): NO